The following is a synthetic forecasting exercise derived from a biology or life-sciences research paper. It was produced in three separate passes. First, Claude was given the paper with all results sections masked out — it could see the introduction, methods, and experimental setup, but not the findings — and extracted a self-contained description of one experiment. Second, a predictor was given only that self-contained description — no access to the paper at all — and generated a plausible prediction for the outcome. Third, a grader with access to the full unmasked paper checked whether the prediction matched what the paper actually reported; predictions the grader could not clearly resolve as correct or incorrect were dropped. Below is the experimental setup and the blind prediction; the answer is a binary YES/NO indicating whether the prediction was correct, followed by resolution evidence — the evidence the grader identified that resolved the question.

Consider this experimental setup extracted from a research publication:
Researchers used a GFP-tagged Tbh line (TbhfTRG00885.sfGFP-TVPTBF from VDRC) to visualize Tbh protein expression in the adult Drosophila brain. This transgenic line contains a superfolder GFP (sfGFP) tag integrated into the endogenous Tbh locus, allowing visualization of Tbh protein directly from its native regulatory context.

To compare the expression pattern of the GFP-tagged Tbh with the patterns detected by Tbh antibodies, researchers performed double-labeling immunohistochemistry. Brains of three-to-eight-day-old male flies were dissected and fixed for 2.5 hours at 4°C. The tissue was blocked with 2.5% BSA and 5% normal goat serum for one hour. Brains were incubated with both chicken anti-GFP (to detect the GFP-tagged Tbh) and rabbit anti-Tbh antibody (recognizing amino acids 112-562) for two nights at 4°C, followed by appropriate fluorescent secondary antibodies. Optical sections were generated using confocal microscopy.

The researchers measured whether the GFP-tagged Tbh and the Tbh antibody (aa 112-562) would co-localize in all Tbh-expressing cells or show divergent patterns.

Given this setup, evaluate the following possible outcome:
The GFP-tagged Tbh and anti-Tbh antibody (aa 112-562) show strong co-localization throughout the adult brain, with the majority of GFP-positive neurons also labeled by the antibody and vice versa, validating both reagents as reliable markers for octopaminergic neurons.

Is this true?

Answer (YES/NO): NO